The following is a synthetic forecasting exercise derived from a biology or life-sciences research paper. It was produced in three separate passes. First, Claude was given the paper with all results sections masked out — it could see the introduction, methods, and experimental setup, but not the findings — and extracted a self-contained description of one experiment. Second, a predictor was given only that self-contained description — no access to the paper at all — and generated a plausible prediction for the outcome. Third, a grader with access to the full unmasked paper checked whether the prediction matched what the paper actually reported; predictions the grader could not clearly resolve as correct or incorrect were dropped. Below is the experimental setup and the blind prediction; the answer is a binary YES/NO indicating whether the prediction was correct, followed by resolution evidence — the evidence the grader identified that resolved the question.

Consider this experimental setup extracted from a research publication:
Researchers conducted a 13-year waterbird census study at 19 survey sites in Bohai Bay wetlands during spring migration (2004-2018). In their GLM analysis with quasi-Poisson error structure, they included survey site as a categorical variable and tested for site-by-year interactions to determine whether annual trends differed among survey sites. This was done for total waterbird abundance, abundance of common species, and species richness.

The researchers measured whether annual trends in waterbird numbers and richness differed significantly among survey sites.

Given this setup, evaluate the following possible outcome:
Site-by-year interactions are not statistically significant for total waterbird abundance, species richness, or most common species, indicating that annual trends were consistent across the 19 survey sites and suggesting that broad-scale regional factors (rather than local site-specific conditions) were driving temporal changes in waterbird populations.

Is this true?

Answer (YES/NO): NO